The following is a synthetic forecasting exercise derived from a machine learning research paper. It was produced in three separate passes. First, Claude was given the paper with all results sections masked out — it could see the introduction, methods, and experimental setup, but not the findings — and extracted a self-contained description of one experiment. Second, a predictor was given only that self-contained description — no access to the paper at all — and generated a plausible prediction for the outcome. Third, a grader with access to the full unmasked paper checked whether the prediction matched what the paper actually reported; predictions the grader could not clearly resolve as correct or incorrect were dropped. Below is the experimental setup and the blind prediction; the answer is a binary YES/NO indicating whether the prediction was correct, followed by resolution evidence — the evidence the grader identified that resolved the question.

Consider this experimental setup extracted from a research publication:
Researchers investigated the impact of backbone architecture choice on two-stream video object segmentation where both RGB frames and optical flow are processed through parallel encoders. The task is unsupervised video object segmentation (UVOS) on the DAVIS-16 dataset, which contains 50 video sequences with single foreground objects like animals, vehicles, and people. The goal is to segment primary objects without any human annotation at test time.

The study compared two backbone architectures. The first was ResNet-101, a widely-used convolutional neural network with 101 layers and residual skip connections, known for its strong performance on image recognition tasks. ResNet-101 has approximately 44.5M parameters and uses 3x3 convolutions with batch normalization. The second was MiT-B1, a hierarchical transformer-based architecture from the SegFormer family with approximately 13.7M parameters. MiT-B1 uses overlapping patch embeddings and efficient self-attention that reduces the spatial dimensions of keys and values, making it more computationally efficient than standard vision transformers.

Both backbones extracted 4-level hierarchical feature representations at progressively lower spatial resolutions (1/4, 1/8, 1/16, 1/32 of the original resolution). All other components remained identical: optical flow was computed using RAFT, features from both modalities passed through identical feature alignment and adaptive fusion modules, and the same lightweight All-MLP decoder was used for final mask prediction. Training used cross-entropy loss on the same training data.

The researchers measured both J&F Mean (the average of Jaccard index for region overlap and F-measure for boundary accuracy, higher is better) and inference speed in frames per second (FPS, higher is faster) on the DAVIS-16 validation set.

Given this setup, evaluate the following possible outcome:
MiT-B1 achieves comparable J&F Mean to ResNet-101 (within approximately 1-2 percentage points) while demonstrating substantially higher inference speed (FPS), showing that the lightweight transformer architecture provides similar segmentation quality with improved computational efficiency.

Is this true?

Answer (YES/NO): YES